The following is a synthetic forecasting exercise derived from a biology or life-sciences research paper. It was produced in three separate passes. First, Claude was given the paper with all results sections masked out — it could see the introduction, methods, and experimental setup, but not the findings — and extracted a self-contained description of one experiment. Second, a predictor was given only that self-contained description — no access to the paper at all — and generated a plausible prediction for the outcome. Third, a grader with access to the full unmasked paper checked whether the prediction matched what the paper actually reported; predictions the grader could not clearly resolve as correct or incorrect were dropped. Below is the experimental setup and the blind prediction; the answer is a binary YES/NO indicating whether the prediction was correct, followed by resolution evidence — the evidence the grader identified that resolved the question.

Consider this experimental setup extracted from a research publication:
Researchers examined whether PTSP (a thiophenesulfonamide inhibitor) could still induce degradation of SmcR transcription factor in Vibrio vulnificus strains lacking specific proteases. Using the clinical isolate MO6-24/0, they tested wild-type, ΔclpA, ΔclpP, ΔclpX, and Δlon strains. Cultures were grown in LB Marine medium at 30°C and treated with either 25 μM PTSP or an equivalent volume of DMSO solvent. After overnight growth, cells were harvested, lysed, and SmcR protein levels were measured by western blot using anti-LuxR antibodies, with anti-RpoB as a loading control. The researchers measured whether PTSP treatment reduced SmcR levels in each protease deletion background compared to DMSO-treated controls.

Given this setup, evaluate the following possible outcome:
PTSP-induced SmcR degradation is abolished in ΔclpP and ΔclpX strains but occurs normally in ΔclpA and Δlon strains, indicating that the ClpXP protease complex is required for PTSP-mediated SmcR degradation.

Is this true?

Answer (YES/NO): NO